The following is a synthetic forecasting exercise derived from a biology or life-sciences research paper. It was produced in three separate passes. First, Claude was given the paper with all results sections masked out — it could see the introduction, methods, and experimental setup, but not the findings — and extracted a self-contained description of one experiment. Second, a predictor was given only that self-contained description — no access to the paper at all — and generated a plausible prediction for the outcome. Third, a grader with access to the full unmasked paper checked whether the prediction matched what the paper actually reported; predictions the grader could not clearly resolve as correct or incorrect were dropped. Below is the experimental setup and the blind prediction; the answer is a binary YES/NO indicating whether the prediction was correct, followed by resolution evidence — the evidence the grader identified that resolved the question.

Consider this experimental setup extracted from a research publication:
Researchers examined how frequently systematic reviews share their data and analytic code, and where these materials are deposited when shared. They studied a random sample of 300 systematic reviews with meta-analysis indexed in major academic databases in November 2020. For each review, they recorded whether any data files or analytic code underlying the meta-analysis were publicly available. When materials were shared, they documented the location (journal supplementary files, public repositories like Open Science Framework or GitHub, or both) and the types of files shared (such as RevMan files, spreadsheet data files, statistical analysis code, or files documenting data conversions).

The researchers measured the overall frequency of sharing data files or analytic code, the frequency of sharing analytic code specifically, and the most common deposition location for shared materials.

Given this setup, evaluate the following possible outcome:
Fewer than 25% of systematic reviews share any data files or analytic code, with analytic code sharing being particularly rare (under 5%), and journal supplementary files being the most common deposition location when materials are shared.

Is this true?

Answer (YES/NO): YES